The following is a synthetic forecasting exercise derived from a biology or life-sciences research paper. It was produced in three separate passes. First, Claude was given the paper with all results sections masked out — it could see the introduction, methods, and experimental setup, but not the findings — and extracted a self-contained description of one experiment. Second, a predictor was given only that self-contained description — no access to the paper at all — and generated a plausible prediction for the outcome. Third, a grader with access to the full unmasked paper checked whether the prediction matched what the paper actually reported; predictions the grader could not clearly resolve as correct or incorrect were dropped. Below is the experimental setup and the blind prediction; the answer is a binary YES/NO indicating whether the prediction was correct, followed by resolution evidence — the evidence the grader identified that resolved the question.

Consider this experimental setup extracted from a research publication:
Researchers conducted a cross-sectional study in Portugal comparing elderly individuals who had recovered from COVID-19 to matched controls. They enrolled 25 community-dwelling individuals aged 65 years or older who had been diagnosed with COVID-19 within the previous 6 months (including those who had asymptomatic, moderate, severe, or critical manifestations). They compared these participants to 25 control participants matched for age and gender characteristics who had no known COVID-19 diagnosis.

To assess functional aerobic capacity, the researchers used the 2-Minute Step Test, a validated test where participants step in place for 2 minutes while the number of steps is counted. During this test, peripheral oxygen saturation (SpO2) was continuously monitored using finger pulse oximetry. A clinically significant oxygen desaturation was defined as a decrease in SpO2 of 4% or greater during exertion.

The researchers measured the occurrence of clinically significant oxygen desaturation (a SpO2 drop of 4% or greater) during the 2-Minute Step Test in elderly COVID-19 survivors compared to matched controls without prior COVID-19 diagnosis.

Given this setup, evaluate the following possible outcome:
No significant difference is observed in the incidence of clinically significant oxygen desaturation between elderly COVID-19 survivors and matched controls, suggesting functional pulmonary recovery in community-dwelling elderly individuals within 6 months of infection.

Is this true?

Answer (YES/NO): NO